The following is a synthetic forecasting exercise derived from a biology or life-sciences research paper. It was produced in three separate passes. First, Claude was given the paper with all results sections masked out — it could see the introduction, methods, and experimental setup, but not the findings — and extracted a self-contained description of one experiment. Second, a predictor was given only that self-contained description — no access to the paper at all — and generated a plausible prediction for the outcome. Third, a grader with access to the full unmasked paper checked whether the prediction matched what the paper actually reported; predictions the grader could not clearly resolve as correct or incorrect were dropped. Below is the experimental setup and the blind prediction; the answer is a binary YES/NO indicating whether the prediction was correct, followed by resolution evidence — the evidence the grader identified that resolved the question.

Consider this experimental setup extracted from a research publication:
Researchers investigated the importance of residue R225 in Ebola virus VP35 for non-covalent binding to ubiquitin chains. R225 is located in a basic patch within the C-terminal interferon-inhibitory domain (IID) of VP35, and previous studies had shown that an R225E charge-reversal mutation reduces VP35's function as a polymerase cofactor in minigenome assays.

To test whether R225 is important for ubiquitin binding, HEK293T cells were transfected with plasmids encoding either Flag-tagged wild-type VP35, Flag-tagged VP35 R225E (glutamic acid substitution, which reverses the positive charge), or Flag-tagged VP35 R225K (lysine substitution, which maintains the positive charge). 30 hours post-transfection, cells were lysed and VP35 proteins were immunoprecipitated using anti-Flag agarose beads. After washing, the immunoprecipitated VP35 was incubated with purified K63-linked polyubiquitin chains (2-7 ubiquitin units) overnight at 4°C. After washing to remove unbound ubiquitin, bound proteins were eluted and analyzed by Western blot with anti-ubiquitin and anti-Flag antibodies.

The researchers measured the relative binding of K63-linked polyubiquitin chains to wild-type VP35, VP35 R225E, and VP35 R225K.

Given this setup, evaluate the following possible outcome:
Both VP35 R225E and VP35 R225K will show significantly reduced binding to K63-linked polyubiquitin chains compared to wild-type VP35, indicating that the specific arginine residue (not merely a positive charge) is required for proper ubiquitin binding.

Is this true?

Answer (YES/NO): NO